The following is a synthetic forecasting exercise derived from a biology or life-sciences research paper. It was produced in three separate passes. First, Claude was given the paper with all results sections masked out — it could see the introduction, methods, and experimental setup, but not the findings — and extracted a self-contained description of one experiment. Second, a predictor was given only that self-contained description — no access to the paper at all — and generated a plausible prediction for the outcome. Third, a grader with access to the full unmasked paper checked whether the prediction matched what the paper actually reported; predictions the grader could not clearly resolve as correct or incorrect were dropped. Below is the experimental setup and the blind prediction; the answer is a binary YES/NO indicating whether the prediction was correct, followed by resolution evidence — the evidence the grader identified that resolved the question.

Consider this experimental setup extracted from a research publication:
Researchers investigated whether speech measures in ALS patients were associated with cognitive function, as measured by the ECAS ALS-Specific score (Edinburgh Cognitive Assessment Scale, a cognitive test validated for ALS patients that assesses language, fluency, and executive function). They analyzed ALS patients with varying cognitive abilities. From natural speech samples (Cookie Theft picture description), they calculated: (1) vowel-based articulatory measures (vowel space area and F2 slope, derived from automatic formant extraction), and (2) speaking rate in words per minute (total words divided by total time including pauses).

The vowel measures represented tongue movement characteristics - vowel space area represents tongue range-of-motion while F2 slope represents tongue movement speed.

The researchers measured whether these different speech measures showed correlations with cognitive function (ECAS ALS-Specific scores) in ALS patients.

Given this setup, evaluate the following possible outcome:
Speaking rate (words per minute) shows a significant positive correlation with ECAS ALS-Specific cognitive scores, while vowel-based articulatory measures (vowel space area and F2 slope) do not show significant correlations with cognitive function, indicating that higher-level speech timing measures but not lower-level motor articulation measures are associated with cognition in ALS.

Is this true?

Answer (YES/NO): YES